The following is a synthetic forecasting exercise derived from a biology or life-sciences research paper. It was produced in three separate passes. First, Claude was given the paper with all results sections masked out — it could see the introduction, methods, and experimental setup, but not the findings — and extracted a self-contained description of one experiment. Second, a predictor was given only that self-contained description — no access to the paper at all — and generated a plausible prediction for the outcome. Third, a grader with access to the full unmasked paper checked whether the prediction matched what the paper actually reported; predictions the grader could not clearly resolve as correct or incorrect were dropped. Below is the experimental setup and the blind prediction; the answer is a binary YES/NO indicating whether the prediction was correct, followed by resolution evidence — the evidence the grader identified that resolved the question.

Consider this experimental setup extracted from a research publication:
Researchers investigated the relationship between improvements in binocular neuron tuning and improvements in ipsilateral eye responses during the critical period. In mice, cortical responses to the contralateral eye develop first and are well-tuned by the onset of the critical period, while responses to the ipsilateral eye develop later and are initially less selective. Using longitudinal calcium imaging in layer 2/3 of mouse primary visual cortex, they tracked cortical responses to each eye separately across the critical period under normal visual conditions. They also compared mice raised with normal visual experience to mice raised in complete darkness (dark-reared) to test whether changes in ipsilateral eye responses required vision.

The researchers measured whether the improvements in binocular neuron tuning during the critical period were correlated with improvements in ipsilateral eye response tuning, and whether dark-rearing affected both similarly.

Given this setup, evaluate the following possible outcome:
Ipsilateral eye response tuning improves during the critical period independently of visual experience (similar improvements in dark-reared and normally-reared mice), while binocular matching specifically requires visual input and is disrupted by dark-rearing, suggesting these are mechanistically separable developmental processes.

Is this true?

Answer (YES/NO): NO